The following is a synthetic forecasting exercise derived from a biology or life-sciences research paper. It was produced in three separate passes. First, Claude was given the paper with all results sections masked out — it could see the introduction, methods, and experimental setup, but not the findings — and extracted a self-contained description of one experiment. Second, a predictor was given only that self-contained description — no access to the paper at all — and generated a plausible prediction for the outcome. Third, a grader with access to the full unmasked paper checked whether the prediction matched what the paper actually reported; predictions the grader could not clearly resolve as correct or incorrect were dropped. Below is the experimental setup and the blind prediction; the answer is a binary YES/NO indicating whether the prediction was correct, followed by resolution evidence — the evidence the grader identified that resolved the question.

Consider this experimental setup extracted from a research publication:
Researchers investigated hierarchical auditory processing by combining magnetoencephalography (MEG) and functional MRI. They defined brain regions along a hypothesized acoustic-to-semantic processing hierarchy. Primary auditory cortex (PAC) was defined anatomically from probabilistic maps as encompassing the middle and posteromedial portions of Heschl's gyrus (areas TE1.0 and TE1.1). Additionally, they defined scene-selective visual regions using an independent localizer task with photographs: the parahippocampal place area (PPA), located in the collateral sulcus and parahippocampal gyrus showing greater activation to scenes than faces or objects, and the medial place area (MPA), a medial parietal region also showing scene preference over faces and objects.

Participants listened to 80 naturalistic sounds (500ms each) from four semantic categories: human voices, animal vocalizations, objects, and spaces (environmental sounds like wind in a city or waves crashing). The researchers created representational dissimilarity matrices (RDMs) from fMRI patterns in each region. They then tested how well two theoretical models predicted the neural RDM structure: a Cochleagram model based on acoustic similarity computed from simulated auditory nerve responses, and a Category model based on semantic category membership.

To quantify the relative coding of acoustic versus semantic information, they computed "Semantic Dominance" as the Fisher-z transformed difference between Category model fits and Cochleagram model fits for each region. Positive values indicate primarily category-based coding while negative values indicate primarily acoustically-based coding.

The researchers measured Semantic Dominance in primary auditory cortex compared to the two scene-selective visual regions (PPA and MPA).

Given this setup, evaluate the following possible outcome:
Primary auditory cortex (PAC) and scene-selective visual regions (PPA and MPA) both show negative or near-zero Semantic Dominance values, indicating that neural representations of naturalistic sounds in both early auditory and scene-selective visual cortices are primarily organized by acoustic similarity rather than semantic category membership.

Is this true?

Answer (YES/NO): NO